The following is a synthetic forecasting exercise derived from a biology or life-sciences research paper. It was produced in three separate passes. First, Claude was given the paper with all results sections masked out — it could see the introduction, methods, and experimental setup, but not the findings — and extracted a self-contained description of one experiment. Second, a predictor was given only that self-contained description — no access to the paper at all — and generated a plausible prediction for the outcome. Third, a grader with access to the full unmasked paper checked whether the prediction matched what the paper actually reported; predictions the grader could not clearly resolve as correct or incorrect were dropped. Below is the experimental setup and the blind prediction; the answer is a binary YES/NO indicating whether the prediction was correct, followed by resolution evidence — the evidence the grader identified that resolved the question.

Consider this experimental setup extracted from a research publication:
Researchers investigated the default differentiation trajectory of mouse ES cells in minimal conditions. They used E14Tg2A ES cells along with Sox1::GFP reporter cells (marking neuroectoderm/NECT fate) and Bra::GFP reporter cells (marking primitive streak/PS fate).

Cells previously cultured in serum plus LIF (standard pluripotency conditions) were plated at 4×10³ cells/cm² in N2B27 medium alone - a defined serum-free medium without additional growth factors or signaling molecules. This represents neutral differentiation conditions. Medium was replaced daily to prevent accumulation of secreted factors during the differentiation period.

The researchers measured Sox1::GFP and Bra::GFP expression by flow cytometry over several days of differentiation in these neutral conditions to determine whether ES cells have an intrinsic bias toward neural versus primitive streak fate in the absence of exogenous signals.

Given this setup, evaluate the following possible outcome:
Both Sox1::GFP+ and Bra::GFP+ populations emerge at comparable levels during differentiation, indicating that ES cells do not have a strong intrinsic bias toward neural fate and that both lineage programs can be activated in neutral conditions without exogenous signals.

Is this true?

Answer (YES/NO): NO